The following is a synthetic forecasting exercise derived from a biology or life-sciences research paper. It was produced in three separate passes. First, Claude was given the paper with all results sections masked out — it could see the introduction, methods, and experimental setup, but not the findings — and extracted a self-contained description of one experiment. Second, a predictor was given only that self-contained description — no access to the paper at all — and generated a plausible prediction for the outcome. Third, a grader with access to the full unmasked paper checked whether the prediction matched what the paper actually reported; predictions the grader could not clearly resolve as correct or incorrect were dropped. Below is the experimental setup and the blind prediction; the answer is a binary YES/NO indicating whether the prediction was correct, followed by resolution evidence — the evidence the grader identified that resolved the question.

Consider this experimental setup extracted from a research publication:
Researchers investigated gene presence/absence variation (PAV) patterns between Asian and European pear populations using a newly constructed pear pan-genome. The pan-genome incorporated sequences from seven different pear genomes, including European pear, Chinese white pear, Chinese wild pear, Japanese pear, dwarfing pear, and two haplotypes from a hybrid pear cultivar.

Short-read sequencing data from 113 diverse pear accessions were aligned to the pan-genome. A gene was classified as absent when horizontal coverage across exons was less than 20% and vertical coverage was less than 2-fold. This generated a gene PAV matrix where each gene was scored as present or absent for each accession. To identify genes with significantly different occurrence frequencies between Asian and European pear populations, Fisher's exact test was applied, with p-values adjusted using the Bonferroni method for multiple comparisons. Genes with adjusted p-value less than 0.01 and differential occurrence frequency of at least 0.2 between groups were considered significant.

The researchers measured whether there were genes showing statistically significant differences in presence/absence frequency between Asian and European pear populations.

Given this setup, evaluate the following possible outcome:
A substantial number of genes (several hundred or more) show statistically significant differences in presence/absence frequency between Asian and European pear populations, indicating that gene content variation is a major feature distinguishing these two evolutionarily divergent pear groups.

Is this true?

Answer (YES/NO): YES